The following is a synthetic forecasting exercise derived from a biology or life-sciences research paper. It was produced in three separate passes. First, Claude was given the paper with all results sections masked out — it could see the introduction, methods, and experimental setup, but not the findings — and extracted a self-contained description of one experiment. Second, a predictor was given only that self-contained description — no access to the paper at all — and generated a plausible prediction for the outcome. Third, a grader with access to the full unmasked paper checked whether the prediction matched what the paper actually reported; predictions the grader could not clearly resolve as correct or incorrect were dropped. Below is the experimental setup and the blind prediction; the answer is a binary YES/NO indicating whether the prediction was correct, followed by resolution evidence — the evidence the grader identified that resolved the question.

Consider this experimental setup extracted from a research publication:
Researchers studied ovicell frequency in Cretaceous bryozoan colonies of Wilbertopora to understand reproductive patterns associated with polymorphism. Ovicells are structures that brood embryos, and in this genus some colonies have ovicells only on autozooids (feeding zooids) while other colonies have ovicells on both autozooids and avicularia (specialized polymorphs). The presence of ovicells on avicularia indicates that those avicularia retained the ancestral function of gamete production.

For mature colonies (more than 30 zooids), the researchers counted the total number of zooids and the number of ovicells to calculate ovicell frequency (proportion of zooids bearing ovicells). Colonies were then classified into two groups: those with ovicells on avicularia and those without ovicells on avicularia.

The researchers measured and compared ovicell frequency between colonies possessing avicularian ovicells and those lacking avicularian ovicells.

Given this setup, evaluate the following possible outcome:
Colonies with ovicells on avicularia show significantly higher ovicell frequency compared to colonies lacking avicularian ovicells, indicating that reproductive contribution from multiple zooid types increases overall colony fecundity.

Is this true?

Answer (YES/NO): YES